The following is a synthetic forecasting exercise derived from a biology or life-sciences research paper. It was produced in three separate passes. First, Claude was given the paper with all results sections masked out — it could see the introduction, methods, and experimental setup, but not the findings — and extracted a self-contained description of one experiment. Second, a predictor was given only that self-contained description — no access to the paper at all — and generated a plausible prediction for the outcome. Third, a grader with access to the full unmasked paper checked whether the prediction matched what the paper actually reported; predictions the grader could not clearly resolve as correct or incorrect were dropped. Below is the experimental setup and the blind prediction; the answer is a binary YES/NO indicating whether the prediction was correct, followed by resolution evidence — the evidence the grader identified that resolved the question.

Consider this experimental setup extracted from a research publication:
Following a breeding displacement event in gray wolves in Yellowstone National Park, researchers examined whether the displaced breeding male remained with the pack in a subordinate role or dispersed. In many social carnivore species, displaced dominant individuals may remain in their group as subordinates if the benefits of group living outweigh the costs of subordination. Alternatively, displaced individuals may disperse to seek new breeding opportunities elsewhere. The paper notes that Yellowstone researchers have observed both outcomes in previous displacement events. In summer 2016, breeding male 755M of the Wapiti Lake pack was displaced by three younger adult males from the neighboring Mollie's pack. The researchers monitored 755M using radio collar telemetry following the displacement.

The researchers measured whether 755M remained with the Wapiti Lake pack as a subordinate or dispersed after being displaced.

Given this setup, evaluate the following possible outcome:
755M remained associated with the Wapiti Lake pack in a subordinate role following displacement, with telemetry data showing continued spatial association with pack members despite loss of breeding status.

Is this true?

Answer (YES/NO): NO